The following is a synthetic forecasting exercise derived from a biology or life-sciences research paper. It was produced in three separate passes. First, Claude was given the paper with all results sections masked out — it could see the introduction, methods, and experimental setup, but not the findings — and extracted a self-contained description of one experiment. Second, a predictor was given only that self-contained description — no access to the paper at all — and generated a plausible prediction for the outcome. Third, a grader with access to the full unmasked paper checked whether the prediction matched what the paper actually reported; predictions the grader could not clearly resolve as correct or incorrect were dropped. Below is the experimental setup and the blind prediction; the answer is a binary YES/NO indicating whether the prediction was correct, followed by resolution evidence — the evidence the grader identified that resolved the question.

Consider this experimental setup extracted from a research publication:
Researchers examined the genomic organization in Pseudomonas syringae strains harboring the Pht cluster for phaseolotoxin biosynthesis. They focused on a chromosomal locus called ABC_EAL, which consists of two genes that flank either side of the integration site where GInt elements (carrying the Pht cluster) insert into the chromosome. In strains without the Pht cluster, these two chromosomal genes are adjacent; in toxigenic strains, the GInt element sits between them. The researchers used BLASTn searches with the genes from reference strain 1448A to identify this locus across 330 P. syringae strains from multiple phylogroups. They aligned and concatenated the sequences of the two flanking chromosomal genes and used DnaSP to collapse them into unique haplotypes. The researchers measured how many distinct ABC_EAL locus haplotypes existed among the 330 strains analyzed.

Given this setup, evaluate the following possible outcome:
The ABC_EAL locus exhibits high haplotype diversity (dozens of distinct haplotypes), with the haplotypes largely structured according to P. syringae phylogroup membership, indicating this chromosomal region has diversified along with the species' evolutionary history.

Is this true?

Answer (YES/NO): YES